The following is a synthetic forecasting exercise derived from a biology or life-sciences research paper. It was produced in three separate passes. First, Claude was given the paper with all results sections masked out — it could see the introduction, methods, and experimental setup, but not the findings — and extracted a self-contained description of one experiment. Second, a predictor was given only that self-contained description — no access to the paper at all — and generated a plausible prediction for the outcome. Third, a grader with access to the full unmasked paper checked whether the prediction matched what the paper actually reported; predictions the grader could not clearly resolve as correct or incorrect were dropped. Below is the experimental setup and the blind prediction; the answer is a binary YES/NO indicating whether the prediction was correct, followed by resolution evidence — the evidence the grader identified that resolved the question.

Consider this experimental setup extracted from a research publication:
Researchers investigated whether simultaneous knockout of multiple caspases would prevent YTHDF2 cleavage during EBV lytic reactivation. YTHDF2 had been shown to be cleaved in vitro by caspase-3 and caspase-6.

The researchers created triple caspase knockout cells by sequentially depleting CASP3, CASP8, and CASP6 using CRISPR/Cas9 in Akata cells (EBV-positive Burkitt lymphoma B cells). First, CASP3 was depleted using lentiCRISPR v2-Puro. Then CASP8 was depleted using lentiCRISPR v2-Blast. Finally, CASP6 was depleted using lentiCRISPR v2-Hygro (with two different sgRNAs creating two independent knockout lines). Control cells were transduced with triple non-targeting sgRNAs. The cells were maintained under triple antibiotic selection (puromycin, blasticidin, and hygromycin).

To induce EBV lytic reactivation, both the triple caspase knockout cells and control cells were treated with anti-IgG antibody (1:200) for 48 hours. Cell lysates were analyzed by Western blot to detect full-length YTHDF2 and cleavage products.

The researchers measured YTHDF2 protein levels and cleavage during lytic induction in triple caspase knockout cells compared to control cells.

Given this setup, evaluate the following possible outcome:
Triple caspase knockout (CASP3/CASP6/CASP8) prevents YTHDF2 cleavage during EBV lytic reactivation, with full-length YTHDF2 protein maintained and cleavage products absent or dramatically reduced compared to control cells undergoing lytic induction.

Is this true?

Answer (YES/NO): NO